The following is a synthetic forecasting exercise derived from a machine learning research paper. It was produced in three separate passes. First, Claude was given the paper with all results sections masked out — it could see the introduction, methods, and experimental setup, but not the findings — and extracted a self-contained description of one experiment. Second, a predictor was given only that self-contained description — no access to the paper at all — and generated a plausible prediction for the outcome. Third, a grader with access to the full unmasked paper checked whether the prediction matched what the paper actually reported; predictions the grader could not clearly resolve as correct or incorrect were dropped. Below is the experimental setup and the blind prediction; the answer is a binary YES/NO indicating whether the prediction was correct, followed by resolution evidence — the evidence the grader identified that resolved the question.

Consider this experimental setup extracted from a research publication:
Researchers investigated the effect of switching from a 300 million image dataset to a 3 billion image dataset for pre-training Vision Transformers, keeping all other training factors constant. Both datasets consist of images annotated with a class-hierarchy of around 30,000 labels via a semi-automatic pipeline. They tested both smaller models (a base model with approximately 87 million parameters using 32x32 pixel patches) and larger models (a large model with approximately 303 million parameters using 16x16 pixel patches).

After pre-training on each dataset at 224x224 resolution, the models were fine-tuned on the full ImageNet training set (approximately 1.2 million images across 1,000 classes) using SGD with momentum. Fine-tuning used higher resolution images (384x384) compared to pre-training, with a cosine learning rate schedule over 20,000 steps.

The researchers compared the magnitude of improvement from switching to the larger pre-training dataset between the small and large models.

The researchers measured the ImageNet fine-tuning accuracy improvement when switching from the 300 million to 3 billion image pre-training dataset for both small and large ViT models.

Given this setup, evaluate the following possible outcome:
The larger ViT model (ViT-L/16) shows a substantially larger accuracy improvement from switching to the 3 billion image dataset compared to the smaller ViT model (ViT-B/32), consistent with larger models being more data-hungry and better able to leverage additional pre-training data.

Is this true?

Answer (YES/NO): NO